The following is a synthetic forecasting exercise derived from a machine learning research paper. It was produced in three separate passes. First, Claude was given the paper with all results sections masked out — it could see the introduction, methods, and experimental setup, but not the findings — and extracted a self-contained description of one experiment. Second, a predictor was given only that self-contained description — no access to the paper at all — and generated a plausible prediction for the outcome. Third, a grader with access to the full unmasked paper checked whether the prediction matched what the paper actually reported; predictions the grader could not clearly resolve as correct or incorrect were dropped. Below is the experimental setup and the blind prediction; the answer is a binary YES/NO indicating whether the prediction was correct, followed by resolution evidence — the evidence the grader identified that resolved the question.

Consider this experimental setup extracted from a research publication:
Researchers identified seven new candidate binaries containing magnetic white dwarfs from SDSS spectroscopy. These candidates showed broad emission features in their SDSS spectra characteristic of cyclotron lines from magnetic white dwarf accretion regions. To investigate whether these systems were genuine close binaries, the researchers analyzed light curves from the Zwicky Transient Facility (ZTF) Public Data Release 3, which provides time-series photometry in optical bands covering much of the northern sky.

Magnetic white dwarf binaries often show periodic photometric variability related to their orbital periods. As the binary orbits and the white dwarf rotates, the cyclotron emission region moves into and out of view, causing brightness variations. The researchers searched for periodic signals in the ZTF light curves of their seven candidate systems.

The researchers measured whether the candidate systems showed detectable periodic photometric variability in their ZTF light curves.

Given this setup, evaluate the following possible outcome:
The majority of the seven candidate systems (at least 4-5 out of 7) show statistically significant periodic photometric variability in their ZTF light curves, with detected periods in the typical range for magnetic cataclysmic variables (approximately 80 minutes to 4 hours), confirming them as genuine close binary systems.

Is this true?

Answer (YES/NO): NO